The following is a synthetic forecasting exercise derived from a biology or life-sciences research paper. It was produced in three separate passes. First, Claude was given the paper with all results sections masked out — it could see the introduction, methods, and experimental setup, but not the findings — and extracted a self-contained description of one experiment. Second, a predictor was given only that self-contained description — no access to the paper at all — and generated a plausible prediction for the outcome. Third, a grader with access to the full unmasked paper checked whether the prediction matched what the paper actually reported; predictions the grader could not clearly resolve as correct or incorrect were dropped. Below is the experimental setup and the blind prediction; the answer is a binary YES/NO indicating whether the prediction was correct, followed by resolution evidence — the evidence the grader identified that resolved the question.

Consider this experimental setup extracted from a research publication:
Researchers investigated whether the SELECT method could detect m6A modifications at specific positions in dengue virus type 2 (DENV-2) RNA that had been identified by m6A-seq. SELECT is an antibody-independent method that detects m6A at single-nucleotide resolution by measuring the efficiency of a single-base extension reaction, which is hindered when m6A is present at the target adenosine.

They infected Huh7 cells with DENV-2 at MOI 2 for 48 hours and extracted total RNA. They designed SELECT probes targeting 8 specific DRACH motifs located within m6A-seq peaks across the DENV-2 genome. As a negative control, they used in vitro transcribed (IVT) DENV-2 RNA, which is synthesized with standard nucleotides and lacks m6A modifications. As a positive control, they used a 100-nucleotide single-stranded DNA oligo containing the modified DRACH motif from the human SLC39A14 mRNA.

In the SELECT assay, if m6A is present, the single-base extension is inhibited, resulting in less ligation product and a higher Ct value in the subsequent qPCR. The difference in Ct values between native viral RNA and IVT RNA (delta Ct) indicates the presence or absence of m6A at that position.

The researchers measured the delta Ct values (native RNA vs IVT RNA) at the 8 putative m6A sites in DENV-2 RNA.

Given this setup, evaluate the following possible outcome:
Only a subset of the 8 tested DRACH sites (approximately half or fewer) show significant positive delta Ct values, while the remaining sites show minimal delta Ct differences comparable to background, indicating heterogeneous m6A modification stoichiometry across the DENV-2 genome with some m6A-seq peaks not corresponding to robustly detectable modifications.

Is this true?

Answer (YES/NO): NO